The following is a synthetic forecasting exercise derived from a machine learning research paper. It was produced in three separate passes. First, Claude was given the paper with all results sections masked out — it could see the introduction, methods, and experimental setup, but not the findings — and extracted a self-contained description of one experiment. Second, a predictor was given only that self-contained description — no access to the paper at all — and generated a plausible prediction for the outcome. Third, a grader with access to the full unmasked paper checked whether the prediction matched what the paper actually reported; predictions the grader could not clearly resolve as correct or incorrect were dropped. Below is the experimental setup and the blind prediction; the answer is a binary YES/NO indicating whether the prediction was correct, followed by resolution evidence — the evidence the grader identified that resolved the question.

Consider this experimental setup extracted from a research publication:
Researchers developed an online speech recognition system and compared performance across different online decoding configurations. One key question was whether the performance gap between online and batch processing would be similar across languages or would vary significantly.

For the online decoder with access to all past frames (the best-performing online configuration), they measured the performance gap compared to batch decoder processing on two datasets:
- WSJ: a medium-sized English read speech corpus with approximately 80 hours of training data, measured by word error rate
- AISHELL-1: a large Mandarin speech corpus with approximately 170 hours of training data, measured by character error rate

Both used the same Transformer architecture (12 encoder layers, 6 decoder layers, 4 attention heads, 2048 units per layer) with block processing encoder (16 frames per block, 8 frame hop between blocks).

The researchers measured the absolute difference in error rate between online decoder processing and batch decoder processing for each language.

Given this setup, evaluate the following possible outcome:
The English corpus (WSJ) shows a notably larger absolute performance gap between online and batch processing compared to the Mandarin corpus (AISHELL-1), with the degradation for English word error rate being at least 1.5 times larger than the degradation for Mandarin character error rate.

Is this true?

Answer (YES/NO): NO